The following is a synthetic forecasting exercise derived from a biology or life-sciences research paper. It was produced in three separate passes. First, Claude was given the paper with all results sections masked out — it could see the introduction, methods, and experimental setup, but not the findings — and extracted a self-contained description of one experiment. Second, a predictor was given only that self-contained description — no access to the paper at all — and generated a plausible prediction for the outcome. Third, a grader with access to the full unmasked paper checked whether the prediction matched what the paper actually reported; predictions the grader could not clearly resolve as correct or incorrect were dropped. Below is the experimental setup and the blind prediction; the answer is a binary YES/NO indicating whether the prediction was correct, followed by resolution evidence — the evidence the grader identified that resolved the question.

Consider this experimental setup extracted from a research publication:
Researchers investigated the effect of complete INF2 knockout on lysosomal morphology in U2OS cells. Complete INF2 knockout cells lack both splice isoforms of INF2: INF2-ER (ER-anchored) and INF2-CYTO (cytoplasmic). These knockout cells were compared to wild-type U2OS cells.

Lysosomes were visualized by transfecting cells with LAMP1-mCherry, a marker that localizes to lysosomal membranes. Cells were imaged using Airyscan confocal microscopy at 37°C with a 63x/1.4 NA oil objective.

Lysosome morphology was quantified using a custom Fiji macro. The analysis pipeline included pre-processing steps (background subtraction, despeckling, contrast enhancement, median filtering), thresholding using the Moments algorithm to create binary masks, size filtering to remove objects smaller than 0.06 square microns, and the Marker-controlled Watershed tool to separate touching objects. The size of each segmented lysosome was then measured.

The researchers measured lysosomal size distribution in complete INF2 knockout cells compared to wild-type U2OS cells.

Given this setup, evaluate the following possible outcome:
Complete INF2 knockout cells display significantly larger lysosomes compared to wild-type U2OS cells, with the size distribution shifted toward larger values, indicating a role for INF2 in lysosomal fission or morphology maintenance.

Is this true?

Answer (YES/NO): YES